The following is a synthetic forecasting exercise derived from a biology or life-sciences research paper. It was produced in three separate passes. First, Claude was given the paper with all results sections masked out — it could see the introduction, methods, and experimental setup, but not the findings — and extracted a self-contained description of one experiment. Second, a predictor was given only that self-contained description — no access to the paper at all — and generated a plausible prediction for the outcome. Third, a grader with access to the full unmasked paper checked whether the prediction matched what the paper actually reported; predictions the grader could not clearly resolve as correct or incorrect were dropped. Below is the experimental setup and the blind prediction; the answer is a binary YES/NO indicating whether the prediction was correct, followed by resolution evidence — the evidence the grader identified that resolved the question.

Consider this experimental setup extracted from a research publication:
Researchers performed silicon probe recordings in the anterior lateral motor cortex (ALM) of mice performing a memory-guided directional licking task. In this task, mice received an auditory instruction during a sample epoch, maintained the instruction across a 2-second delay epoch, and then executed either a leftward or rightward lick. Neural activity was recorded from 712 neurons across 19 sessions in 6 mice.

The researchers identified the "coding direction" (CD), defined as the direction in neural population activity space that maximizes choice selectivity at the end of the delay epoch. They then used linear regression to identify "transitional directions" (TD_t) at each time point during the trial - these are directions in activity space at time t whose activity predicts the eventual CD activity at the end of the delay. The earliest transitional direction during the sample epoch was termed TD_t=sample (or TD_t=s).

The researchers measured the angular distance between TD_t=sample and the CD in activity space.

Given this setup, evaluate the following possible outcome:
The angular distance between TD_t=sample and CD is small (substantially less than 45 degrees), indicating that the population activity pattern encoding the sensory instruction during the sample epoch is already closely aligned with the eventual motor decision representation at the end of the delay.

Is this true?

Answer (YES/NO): NO